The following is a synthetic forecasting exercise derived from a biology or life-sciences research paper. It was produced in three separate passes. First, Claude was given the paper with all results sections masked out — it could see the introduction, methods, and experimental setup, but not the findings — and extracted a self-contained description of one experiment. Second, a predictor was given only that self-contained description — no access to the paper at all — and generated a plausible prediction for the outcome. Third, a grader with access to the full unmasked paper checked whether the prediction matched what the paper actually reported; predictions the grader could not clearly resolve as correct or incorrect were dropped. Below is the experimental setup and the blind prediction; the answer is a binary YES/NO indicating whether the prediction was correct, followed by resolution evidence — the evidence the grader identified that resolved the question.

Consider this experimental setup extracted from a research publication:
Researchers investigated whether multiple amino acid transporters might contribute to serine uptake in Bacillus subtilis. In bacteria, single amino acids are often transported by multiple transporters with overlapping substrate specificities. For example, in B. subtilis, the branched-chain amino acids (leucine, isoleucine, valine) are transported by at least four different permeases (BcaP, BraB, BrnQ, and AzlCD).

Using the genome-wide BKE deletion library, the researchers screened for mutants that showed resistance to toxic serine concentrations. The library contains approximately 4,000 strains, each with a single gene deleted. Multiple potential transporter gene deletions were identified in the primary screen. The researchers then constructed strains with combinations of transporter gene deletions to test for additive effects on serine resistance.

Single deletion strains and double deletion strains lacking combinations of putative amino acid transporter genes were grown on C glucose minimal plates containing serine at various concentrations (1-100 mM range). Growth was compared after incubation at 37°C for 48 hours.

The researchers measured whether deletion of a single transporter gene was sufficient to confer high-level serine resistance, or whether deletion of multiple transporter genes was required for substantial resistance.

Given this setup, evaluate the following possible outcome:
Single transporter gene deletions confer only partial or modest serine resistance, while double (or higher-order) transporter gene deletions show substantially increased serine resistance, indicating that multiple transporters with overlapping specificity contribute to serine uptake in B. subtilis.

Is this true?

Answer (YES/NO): NO